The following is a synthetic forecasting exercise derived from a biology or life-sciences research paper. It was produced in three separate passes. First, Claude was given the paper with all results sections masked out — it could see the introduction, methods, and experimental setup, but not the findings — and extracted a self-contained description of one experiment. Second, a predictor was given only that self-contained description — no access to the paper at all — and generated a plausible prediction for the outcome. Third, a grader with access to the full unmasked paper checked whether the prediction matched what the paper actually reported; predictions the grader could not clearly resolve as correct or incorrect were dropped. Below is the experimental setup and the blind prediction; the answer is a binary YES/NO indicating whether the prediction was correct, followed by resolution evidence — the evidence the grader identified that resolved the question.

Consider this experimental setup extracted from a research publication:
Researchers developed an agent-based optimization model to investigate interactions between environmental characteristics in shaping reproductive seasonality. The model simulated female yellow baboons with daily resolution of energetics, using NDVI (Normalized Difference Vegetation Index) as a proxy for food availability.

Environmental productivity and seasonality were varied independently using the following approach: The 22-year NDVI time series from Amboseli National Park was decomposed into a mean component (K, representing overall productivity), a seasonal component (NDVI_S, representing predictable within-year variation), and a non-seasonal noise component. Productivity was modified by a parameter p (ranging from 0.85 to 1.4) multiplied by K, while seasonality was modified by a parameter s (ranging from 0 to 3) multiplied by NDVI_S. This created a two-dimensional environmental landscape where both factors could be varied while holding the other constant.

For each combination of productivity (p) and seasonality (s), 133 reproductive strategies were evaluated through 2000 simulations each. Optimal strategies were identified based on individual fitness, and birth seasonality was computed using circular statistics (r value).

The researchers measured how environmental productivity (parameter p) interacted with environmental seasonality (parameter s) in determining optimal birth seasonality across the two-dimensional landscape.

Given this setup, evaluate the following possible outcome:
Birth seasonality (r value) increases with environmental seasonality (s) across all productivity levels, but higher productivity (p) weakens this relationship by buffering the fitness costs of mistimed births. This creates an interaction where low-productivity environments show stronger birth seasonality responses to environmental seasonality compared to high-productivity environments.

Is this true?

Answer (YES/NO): YES